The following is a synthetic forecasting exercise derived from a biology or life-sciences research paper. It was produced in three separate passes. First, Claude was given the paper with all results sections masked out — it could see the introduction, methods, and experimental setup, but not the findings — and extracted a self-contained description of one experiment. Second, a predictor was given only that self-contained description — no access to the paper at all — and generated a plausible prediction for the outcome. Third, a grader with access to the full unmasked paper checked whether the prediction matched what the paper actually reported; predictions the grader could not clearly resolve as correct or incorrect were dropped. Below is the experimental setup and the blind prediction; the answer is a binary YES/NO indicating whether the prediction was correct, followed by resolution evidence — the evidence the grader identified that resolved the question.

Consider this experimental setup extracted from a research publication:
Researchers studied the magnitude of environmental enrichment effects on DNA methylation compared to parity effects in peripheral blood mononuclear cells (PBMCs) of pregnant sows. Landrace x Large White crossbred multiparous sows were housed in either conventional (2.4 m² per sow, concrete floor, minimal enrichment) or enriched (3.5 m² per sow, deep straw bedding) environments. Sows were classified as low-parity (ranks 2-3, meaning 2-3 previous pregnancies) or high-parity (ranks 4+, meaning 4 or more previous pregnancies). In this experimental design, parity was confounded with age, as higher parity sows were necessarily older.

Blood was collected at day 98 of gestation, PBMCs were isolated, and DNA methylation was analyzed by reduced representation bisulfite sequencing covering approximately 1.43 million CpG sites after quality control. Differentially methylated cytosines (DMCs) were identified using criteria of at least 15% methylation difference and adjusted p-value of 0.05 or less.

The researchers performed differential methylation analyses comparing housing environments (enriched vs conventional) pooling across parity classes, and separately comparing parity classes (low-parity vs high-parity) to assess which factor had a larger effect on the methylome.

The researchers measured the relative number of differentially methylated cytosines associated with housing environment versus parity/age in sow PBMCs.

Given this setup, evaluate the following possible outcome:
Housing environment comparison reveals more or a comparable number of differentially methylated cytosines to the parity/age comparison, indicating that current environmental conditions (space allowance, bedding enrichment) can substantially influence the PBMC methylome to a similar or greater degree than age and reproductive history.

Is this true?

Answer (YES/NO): NO